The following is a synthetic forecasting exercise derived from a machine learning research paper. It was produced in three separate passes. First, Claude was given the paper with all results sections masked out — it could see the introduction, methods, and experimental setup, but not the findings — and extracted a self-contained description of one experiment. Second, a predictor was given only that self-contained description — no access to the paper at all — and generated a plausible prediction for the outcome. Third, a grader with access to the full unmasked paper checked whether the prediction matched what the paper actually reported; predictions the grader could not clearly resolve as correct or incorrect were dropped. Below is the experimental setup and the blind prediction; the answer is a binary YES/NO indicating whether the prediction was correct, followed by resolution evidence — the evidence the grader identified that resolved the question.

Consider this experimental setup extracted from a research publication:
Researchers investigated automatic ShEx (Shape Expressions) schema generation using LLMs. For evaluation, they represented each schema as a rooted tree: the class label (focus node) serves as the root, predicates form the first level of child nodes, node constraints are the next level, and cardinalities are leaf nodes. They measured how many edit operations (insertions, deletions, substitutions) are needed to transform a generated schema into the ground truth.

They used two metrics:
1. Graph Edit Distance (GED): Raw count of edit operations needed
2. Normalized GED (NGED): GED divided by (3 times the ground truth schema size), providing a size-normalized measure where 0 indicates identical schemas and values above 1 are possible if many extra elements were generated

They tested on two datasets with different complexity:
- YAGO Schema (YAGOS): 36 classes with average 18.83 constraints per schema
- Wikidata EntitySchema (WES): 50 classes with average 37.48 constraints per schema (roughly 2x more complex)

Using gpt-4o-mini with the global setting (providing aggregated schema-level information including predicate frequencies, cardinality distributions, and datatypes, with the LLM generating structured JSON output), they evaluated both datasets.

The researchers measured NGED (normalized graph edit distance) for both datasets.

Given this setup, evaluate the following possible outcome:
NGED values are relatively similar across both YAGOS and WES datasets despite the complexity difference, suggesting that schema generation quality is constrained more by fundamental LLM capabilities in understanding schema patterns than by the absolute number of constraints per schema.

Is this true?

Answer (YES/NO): NO